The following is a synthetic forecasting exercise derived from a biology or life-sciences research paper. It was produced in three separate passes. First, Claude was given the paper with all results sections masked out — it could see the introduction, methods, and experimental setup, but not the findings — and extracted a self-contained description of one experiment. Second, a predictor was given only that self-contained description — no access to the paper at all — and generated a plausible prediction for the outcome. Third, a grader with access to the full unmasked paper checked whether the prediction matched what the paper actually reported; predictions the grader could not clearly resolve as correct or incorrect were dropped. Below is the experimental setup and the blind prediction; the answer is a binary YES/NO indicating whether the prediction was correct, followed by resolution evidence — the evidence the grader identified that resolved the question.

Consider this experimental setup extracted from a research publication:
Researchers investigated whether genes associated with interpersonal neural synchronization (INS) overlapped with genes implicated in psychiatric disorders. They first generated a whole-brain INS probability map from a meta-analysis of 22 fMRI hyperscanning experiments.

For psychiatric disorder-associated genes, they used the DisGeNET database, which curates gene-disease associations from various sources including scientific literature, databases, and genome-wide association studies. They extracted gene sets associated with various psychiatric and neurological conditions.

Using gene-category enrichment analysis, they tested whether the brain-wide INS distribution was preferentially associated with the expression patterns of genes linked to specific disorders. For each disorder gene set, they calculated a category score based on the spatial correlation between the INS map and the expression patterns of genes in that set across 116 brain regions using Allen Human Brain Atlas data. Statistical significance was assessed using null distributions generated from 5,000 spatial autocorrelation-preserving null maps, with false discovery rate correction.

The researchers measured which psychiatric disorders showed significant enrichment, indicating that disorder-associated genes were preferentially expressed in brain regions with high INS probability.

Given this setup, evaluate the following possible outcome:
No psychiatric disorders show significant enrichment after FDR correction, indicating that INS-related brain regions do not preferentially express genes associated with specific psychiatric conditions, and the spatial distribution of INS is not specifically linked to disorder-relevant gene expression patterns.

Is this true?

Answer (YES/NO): NO